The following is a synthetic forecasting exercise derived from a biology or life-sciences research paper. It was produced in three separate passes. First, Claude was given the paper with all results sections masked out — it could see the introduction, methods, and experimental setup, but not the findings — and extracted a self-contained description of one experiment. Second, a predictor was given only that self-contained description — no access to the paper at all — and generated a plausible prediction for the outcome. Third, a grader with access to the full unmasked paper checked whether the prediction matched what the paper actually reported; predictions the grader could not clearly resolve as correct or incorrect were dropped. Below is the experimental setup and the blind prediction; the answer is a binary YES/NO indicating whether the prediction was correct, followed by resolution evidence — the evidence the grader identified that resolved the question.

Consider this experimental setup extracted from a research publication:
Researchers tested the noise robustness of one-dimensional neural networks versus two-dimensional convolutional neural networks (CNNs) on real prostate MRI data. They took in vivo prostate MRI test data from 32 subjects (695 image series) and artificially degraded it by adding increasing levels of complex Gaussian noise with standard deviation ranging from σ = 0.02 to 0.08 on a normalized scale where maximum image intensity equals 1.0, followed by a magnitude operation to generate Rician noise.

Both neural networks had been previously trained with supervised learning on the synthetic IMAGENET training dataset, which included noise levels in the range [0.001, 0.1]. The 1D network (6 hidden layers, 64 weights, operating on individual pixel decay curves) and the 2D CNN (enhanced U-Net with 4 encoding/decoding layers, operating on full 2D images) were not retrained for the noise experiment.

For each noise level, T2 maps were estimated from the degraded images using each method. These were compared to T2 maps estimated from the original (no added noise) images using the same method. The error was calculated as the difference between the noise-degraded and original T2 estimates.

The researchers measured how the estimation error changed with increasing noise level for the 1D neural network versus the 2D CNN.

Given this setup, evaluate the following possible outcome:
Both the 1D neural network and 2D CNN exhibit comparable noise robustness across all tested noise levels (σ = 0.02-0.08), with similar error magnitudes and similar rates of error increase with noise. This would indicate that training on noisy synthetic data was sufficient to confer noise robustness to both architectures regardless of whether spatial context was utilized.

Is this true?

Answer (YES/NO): NO